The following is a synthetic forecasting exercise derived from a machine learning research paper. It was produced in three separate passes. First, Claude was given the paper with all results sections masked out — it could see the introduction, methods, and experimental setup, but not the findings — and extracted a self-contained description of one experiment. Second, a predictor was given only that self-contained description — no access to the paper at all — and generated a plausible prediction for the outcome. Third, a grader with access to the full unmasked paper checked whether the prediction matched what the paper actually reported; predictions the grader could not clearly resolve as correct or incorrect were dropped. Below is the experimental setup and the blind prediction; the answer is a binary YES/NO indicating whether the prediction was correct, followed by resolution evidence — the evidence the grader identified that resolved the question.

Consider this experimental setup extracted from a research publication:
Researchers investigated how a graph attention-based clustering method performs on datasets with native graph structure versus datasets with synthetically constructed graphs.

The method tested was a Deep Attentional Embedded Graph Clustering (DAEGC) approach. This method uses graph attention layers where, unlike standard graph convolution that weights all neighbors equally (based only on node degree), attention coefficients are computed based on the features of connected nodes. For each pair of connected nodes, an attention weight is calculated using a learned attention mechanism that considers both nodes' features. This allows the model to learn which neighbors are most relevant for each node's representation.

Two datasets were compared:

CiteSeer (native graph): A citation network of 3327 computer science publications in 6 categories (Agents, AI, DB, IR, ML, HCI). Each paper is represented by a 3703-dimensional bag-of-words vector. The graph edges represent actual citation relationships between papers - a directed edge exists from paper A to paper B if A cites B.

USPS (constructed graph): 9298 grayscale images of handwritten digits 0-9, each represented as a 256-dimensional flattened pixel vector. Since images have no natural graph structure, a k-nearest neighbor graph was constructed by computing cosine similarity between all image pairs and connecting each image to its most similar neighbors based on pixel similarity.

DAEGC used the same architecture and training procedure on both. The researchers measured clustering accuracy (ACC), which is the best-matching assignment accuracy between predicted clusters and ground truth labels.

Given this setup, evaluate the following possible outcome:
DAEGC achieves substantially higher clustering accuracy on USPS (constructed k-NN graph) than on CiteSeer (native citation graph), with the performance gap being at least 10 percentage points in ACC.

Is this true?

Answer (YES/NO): NO